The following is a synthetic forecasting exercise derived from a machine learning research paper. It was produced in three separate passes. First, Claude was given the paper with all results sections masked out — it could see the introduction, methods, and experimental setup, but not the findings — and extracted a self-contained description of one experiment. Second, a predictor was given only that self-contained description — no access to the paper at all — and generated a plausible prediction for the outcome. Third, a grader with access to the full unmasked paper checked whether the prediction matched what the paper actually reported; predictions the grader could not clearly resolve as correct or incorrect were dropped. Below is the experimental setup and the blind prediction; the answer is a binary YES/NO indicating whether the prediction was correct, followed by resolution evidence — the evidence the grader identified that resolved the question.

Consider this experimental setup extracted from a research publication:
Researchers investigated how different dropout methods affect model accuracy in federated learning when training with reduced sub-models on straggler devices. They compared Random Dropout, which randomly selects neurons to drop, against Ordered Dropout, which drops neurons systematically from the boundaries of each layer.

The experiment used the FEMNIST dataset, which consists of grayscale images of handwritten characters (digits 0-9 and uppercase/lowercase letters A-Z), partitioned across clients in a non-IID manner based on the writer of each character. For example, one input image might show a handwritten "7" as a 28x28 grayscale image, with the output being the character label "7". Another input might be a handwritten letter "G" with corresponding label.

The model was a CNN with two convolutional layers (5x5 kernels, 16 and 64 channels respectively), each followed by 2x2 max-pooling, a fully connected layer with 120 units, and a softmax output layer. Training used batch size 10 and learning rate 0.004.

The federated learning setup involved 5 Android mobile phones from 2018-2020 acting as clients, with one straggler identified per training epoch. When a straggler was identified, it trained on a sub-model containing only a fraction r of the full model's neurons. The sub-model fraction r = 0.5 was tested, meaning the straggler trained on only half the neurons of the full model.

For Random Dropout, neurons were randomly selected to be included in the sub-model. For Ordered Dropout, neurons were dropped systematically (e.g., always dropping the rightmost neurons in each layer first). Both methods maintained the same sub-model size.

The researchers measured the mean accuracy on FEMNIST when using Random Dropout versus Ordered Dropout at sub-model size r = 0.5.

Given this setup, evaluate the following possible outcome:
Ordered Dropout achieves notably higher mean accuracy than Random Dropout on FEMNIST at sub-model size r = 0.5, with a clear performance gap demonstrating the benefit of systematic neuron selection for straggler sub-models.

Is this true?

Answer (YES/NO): NO